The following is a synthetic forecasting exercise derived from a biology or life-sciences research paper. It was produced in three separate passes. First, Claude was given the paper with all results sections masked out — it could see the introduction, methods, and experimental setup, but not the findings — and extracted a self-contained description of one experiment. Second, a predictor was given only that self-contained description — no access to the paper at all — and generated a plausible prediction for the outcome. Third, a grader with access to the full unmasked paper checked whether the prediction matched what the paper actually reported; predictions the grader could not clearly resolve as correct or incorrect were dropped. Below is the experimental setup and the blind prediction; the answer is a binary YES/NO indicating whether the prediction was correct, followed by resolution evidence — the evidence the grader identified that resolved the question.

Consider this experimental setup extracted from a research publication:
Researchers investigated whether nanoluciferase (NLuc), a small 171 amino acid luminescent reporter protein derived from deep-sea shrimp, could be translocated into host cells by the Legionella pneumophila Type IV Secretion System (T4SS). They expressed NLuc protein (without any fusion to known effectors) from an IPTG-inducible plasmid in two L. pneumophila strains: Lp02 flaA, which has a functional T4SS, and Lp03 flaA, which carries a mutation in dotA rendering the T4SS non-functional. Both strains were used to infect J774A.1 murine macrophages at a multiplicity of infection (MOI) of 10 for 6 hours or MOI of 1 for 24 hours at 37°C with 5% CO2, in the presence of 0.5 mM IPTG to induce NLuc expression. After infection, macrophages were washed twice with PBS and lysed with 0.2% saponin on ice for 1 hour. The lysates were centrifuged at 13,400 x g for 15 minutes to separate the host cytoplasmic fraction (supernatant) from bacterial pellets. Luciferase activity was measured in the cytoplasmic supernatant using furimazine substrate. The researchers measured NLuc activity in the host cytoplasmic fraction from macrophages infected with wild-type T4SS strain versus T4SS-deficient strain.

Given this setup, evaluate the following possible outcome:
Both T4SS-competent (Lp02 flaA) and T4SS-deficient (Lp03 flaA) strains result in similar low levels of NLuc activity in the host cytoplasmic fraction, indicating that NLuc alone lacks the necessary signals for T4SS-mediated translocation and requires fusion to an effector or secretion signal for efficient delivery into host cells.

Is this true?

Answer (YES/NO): NO